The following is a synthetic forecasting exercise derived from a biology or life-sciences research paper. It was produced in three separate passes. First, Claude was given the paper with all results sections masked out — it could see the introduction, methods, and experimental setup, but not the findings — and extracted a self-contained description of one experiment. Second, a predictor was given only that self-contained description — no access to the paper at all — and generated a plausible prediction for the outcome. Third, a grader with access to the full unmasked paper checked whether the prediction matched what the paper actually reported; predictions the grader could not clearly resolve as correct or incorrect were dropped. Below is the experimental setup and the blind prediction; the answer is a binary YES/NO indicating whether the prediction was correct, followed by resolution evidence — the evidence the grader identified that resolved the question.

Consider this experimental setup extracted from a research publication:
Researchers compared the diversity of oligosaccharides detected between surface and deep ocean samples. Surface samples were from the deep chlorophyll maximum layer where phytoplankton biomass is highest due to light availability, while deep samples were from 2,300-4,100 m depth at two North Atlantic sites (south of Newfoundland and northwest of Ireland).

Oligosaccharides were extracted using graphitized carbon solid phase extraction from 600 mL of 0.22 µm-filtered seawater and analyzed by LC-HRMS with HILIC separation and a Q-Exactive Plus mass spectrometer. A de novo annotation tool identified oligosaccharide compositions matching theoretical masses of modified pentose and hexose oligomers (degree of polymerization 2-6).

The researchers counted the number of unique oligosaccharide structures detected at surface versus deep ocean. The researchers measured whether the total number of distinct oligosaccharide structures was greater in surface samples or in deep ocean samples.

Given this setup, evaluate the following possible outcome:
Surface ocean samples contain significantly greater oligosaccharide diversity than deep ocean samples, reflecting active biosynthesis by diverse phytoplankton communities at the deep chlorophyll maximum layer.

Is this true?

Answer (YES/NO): YES